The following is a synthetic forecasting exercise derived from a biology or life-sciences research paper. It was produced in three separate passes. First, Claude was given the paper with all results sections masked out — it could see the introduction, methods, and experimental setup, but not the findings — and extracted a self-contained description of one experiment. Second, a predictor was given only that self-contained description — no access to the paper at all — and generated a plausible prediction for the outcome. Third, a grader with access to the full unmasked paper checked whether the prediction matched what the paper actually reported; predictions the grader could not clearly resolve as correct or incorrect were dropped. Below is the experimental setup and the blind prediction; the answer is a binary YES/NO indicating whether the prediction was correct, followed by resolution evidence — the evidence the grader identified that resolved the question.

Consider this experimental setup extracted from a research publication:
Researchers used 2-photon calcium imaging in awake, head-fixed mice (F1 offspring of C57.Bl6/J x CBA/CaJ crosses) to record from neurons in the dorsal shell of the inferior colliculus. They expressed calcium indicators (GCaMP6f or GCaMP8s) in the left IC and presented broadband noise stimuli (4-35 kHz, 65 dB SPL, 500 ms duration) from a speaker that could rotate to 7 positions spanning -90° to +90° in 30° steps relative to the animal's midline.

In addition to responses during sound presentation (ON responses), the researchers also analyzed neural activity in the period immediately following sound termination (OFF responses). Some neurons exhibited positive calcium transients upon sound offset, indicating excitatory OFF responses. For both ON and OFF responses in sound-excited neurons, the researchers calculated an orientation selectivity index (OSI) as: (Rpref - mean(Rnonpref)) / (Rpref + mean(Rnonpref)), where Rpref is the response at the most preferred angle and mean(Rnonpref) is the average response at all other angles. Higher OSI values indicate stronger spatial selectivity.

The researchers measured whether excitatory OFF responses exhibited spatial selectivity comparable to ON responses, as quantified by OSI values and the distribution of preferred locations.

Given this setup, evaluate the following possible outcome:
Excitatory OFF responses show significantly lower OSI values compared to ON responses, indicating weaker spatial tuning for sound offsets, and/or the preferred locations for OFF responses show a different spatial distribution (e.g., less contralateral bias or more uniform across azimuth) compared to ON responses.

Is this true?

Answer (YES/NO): YES